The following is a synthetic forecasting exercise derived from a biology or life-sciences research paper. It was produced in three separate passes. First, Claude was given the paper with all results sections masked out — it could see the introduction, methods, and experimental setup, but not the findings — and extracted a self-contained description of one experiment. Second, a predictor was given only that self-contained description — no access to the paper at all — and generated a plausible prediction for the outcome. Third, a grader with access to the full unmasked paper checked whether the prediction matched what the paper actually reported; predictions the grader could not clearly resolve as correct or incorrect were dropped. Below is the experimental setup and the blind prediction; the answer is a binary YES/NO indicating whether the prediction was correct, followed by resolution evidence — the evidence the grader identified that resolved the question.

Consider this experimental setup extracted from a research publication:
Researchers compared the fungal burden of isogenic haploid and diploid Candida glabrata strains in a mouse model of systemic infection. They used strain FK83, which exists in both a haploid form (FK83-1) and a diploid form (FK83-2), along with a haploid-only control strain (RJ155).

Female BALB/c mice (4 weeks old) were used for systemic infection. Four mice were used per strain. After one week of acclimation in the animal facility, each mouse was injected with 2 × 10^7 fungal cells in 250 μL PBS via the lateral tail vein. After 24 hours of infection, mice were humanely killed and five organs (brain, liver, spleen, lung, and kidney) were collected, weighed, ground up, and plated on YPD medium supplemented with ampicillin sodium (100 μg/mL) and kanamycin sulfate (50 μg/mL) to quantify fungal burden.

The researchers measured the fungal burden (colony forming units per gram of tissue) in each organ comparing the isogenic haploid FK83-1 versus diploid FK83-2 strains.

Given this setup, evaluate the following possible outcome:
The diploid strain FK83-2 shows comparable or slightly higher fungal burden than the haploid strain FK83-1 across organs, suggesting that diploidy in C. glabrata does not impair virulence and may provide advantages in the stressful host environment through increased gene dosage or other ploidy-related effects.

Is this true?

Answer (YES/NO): NO